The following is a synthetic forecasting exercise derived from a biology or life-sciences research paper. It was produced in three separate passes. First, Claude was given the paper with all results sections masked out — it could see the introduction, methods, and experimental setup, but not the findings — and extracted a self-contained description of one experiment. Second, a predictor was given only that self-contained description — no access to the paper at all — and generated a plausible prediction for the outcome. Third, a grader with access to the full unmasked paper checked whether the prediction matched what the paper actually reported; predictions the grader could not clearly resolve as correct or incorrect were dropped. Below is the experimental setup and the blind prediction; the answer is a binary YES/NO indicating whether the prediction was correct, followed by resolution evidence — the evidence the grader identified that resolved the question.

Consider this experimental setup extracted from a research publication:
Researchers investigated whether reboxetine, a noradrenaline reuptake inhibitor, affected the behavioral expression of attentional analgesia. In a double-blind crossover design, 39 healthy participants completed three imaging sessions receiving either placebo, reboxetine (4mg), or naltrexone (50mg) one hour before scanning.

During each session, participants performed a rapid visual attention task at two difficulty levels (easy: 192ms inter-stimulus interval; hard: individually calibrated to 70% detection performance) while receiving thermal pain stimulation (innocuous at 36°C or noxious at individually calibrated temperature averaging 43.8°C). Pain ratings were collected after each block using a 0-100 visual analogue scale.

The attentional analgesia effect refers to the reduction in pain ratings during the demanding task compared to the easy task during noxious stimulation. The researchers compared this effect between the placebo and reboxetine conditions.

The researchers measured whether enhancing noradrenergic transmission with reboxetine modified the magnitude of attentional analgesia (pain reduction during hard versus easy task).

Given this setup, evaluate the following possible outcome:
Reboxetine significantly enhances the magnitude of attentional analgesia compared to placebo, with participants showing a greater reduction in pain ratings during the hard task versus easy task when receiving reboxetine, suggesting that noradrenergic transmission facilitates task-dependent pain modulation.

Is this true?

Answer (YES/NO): NO